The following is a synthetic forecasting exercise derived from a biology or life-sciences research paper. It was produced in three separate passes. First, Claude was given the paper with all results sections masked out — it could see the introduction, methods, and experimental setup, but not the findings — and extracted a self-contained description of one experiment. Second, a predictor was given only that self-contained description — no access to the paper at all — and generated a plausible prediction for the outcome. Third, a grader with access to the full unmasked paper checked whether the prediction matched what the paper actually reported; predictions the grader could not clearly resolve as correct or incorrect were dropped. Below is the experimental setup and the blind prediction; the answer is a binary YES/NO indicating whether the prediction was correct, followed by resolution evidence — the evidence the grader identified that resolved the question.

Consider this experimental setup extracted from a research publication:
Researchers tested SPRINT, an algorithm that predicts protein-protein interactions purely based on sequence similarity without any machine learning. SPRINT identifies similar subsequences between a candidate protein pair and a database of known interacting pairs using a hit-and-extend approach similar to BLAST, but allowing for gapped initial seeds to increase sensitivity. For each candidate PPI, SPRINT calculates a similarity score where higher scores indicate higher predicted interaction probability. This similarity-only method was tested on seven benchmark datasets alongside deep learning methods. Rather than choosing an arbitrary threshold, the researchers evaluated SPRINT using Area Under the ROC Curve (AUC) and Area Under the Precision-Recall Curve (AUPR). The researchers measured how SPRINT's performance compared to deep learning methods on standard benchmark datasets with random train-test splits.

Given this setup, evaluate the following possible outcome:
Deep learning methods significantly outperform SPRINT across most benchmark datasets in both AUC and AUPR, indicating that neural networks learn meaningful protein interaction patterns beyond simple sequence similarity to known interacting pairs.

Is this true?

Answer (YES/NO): NO